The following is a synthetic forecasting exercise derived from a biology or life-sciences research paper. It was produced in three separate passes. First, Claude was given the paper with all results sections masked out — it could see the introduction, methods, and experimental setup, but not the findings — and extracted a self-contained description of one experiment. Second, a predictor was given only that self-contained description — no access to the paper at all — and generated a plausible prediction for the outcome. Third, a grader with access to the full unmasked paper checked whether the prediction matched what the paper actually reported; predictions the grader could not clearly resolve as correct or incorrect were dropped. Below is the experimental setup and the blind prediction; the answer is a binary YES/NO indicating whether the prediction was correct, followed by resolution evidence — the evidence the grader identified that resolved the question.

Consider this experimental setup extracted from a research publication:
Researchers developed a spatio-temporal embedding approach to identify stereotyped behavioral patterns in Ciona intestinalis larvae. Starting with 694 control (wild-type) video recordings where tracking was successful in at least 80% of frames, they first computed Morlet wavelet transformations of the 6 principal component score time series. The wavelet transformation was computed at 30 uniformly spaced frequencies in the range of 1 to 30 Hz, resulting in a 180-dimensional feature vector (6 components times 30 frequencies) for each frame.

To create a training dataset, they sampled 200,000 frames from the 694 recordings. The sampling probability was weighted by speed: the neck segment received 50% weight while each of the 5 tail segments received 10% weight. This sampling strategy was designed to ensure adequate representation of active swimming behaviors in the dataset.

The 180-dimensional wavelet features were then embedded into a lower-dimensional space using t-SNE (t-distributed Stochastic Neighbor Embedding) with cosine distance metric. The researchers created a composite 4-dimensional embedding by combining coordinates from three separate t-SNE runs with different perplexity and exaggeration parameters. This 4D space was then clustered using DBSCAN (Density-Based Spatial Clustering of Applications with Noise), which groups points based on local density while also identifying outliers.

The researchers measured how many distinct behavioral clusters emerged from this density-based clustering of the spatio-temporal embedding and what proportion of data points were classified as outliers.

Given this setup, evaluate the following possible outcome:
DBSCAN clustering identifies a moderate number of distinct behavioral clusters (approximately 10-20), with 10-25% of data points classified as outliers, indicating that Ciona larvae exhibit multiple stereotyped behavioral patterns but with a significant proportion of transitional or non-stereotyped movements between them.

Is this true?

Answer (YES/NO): NO